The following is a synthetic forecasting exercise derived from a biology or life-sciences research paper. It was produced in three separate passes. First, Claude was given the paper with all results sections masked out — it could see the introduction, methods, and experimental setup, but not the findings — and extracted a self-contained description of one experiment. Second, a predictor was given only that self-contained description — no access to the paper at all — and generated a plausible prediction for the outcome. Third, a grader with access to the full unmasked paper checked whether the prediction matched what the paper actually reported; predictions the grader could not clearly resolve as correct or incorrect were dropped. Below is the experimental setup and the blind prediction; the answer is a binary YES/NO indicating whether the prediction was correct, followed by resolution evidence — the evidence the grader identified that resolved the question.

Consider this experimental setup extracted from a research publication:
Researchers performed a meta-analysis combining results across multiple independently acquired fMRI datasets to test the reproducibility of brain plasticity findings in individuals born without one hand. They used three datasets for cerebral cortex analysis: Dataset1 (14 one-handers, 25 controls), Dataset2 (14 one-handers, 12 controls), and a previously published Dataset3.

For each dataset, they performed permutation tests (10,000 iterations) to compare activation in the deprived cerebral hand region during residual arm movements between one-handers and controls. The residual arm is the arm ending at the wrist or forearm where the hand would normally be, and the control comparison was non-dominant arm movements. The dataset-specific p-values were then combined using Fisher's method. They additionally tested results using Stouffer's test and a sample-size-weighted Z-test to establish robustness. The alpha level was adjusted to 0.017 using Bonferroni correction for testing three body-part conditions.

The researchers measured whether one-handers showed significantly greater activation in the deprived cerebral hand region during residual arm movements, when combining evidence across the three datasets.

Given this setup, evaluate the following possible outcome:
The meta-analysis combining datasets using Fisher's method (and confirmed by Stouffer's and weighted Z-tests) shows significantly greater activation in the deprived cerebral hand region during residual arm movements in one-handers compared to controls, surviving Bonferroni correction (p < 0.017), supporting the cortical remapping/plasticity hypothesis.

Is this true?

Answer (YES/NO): YES